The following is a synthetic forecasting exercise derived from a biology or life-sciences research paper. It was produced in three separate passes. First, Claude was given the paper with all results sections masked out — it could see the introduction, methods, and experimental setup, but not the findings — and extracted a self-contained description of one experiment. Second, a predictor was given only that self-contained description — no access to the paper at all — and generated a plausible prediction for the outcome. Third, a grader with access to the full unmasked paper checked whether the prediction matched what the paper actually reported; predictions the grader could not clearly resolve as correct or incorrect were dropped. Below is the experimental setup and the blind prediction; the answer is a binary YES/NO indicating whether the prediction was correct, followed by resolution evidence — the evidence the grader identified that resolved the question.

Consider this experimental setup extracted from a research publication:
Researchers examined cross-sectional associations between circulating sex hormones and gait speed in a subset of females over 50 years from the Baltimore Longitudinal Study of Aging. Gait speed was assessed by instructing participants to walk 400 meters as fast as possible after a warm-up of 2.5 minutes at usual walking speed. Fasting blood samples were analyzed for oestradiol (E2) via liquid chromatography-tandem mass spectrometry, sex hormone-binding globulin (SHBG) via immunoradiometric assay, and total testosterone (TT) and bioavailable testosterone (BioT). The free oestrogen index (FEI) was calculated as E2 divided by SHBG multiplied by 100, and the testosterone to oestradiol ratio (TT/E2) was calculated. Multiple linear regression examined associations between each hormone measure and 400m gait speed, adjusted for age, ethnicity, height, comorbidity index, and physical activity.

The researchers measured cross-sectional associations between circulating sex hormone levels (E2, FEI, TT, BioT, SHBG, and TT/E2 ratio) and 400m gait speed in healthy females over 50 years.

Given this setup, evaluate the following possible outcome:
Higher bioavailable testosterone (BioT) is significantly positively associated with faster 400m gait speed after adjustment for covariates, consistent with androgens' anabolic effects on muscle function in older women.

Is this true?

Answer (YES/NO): NO